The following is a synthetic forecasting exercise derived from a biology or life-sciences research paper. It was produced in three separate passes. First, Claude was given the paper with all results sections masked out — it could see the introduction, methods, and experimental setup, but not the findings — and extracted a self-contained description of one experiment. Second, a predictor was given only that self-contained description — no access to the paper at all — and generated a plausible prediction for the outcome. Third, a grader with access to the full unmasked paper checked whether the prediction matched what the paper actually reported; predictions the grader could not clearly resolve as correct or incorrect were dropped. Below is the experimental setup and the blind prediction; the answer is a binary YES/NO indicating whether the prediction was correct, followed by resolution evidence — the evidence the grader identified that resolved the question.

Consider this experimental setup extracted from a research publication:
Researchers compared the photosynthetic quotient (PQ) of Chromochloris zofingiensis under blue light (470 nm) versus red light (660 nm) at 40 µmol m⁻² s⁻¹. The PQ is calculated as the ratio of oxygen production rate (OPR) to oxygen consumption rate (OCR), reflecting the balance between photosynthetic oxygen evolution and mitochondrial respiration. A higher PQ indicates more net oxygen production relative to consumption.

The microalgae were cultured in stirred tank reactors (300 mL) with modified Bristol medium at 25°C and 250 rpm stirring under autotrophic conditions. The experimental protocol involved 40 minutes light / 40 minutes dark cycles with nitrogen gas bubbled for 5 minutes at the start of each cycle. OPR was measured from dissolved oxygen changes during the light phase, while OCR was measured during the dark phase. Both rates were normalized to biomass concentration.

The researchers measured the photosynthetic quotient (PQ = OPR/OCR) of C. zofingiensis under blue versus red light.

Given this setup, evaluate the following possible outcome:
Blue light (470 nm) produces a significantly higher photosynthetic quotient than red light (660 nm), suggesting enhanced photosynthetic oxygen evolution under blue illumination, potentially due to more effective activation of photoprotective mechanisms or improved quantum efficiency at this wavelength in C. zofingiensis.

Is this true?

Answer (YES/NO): YES